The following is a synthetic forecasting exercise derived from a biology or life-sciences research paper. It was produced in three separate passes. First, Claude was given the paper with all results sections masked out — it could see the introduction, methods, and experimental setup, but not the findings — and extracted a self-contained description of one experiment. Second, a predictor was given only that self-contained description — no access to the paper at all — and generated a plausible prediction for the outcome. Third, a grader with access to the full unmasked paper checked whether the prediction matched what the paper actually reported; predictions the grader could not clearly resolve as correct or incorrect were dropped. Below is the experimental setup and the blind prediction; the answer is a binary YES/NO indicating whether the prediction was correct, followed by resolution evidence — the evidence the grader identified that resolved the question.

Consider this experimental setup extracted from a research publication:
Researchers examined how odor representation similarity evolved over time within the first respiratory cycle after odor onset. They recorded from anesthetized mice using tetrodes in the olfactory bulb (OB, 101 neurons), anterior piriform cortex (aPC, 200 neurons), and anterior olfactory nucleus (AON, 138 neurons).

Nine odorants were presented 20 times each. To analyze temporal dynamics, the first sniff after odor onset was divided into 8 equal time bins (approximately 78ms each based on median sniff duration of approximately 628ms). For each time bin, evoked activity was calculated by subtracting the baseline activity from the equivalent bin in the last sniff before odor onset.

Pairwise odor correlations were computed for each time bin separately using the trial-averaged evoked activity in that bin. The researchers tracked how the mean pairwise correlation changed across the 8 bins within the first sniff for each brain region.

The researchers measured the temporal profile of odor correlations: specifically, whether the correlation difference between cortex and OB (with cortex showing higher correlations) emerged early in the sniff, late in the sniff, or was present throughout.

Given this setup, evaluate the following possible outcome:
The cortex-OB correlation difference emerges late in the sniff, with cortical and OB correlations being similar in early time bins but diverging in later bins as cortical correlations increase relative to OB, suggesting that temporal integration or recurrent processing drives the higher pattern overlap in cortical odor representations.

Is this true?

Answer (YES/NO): NO